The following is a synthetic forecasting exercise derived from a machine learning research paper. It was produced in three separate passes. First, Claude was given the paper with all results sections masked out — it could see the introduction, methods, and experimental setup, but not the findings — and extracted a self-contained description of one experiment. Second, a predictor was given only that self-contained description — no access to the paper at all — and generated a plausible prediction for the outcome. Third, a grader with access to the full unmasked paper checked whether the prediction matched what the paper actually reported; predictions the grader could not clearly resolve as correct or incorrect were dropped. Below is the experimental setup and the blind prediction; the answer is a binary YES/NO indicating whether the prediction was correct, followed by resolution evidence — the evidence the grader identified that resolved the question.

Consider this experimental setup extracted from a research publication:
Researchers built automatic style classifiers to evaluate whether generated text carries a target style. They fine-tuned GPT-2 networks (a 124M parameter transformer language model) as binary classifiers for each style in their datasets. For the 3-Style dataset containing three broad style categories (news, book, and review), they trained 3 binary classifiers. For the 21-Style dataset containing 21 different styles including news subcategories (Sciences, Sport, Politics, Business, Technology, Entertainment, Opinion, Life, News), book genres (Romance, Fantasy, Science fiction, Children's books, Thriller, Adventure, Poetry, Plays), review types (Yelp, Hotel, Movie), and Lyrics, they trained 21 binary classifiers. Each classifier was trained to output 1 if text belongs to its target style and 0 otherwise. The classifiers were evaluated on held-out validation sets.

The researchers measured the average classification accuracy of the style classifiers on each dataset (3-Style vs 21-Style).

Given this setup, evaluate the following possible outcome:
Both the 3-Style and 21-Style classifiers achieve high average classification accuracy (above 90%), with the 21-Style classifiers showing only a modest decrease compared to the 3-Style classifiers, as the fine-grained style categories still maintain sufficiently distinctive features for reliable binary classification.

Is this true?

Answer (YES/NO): YES